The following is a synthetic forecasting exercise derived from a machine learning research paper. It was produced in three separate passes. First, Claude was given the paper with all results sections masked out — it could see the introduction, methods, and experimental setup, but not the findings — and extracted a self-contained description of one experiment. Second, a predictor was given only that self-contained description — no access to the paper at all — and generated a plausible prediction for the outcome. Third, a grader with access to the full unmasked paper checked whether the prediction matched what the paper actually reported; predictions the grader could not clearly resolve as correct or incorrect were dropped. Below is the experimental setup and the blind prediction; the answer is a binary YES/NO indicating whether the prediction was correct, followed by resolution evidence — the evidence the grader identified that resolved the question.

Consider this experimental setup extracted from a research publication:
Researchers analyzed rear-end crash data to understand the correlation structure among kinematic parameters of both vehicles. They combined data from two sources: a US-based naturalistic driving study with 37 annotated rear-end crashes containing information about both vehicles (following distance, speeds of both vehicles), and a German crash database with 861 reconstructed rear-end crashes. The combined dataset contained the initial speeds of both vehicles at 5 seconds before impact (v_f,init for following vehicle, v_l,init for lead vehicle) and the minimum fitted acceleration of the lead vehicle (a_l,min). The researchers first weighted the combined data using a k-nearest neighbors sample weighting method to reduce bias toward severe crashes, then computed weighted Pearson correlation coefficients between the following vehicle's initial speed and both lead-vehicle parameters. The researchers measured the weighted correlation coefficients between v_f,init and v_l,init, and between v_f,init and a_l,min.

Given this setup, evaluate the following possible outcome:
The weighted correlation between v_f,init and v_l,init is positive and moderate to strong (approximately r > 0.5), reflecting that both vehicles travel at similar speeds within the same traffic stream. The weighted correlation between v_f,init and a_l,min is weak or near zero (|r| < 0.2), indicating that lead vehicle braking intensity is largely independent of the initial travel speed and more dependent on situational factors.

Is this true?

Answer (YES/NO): NO